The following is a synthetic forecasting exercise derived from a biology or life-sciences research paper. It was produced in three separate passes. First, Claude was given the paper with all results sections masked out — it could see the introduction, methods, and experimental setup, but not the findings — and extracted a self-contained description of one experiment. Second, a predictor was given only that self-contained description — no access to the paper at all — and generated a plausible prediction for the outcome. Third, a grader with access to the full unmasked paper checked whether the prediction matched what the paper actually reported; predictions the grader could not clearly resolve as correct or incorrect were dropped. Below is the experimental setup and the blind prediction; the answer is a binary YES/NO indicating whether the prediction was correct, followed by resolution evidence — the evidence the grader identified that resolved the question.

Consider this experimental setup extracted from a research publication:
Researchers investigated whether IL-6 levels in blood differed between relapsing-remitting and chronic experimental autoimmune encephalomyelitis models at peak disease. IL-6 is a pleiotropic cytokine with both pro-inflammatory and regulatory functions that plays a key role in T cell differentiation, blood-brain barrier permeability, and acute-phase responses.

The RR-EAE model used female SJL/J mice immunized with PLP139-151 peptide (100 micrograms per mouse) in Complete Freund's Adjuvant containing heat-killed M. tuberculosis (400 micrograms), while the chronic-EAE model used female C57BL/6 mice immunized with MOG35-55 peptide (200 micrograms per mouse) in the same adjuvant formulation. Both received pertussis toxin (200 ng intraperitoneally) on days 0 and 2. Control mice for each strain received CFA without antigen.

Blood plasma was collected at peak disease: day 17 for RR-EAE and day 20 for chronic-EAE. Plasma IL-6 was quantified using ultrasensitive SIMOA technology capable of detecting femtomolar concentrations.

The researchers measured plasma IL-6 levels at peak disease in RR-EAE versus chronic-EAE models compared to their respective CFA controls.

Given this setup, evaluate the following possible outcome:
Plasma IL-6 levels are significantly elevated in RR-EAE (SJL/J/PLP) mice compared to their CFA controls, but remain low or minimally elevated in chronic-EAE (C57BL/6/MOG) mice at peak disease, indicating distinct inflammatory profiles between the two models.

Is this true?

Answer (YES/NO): NO